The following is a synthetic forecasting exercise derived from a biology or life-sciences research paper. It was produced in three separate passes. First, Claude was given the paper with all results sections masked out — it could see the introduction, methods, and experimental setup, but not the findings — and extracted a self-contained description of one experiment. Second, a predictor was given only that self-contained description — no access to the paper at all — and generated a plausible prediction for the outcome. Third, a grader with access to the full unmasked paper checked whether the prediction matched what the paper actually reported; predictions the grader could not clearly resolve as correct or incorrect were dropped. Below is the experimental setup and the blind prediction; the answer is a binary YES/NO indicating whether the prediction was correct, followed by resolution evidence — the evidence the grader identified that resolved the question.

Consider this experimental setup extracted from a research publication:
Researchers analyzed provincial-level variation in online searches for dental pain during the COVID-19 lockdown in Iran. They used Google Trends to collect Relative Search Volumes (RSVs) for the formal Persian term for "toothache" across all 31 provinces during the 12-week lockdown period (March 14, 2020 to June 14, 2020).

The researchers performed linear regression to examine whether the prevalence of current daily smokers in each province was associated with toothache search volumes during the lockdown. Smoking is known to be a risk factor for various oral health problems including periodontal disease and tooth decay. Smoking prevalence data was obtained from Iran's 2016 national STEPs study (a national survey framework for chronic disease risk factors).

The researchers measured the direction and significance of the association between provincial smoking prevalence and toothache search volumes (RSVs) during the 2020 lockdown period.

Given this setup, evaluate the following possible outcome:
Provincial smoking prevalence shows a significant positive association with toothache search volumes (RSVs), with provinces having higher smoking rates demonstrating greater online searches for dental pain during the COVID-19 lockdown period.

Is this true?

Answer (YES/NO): YES